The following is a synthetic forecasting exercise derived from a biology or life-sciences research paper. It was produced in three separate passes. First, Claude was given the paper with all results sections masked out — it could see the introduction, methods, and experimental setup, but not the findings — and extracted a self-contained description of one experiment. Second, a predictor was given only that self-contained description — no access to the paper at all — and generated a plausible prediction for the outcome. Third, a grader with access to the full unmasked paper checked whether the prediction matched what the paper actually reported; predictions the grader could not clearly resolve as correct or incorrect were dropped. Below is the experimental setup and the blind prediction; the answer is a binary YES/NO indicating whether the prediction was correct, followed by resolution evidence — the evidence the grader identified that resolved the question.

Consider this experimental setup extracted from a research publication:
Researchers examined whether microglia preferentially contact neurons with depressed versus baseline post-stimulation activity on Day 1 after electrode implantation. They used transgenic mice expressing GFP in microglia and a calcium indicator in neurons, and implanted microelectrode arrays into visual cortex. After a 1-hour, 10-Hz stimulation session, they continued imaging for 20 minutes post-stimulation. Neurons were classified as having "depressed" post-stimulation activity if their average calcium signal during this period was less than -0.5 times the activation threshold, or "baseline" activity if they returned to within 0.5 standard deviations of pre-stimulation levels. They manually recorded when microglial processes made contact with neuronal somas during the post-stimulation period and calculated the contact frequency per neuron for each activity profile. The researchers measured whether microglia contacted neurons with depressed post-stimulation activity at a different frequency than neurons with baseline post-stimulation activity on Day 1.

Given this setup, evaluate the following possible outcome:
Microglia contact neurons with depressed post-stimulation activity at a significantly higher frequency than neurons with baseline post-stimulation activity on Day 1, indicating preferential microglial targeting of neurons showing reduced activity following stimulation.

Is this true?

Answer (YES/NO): YES